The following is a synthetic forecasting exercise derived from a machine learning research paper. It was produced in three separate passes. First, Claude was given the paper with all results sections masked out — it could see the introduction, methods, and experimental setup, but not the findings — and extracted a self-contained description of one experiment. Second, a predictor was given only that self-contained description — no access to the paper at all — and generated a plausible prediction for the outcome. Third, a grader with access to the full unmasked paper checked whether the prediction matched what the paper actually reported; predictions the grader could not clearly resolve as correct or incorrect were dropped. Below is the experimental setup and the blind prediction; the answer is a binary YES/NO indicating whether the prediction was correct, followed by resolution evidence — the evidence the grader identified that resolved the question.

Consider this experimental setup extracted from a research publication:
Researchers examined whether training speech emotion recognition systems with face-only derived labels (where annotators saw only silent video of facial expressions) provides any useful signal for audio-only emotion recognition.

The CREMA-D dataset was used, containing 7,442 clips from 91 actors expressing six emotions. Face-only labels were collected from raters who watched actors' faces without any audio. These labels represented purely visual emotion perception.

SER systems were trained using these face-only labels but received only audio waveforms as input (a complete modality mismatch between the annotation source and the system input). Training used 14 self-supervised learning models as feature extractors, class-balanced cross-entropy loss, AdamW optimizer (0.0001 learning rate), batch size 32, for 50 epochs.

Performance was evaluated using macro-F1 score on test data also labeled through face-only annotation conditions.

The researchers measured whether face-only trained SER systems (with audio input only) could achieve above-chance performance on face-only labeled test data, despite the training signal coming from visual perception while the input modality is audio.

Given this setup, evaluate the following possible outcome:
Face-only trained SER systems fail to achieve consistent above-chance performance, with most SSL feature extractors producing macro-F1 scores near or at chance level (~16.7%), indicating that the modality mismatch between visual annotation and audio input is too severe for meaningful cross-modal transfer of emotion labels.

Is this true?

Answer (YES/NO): NO